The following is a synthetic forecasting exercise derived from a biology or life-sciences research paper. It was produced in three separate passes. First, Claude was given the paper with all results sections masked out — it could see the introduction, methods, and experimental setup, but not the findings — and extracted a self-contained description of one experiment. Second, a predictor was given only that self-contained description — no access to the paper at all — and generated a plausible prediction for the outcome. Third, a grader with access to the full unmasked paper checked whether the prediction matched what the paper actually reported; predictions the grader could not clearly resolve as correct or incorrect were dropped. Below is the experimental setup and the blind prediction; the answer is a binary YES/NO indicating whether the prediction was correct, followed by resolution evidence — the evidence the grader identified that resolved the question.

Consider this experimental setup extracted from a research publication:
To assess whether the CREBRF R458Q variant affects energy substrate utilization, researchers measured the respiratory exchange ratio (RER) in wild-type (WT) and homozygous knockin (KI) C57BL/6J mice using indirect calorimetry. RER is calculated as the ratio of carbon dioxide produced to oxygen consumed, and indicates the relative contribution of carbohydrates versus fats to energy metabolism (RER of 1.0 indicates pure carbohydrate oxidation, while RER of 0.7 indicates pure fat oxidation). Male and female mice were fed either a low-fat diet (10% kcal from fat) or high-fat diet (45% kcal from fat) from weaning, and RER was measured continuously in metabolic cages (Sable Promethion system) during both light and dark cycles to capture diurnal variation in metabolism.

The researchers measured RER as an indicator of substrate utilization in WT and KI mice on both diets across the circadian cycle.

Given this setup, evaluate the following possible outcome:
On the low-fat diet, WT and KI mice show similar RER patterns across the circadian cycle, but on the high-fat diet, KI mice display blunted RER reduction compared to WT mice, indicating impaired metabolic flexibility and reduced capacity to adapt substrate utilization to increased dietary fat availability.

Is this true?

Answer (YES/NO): NO